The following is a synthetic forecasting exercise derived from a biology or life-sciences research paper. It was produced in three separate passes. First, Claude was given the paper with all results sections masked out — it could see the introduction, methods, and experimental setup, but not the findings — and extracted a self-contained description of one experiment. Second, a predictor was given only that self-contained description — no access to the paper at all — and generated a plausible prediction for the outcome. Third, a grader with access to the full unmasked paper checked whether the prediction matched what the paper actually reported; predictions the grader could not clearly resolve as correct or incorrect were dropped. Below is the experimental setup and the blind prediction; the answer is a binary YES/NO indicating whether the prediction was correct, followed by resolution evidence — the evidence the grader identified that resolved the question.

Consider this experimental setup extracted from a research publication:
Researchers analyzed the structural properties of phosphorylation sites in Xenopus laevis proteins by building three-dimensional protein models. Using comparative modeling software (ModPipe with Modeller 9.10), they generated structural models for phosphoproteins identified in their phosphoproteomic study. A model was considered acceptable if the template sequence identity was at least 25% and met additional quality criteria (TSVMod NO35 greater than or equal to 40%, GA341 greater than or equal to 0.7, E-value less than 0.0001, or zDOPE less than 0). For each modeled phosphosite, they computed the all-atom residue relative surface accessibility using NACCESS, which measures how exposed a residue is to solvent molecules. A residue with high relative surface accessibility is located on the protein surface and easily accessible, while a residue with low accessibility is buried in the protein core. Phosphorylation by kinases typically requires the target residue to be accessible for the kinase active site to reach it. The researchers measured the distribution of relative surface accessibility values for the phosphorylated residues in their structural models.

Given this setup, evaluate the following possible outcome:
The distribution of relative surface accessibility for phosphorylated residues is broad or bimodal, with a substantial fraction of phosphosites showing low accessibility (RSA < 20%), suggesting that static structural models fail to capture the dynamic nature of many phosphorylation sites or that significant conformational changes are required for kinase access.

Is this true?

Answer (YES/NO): YES